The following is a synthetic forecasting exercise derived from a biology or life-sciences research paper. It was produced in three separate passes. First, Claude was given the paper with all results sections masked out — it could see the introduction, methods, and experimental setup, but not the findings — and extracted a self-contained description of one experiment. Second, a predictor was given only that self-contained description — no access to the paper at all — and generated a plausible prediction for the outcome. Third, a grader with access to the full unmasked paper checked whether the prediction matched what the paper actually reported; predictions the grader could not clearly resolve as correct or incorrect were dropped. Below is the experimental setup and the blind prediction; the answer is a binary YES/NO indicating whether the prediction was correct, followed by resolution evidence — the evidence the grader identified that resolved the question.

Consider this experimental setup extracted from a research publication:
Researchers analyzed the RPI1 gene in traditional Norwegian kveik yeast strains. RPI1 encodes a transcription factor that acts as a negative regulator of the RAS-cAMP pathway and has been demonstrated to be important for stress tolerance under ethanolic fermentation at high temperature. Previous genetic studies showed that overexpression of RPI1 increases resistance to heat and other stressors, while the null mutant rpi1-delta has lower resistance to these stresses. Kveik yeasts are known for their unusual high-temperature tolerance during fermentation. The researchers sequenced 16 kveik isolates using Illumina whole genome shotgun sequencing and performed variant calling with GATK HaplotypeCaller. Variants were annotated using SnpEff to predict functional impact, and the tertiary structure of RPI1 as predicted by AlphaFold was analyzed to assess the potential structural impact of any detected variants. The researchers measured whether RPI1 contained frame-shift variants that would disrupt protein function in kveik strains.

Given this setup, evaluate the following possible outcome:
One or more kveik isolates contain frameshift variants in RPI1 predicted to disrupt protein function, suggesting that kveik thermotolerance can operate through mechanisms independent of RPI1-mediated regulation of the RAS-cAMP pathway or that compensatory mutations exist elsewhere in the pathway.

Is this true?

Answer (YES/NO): YES